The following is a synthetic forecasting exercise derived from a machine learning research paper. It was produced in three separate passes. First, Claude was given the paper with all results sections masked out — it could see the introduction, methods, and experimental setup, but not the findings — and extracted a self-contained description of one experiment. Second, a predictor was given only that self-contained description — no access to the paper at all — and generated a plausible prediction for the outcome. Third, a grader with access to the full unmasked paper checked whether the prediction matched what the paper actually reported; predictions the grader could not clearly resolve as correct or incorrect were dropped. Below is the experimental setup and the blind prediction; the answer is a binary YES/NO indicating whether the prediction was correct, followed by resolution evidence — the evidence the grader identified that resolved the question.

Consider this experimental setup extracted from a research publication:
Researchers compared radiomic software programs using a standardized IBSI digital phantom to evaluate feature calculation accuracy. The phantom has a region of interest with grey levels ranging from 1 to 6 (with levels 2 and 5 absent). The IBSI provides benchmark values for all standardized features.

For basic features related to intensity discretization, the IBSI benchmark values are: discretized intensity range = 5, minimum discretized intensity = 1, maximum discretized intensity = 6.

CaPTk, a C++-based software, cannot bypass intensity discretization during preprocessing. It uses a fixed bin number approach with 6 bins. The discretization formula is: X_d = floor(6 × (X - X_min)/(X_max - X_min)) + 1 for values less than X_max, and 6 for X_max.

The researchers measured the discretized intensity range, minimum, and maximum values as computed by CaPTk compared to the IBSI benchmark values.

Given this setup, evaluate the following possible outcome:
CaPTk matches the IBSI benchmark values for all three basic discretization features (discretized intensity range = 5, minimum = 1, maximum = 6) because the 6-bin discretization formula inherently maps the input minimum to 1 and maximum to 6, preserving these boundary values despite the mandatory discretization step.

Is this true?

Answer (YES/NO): NO